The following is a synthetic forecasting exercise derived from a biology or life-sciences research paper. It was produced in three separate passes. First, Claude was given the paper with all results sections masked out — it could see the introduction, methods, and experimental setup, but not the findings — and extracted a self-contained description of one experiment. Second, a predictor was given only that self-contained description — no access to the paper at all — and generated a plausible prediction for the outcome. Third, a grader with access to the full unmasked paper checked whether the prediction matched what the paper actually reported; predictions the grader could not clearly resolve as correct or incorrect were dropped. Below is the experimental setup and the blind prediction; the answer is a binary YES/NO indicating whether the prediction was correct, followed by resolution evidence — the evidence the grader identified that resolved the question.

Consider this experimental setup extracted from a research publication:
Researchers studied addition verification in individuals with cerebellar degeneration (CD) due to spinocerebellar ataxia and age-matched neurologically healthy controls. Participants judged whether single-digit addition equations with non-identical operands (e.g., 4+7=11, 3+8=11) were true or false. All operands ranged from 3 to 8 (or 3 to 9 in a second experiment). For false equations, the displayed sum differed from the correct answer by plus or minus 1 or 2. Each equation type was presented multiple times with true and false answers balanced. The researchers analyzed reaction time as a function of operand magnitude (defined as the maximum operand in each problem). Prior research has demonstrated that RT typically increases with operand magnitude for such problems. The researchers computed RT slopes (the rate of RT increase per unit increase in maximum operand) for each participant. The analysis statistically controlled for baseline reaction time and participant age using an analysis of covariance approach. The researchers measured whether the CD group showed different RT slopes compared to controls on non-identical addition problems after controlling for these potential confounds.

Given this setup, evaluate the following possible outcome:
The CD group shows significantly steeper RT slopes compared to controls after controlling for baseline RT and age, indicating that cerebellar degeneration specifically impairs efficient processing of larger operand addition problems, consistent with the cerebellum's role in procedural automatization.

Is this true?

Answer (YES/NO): YES